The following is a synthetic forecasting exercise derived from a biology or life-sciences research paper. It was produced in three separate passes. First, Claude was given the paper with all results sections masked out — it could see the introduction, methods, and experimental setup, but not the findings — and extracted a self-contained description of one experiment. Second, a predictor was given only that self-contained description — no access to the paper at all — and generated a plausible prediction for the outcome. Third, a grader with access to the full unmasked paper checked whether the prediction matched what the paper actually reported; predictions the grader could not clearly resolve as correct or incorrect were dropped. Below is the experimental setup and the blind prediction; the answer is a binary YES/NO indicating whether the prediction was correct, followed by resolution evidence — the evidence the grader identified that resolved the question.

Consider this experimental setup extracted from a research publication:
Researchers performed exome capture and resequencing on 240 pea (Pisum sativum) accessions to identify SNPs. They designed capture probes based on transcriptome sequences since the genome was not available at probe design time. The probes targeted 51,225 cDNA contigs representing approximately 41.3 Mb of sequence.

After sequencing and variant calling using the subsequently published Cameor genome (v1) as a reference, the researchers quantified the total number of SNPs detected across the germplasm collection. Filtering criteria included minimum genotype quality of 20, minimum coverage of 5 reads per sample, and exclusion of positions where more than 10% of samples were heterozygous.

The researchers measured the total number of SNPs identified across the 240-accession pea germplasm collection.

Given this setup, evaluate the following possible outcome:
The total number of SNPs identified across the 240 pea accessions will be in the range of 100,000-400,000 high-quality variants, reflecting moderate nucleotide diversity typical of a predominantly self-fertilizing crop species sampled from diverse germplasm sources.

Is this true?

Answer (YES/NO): NO